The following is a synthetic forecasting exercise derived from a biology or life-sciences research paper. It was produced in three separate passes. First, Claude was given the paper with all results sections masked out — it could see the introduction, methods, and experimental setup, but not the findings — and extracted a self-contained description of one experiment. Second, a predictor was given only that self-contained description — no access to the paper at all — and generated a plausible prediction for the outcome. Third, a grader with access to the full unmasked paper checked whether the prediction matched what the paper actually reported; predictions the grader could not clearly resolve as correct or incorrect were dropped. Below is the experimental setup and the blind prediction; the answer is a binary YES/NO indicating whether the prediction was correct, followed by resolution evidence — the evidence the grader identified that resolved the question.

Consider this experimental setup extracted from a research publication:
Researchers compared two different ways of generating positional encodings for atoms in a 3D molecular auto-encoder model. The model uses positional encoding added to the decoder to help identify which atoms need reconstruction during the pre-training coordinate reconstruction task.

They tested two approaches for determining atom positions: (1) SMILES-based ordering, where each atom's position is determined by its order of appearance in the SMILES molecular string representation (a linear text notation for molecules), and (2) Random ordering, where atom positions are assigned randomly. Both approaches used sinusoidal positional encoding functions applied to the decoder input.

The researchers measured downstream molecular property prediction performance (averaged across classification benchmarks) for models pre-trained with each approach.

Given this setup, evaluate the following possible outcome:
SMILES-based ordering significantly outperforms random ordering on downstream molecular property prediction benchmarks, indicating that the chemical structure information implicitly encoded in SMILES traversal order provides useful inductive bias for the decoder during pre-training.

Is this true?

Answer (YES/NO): YES